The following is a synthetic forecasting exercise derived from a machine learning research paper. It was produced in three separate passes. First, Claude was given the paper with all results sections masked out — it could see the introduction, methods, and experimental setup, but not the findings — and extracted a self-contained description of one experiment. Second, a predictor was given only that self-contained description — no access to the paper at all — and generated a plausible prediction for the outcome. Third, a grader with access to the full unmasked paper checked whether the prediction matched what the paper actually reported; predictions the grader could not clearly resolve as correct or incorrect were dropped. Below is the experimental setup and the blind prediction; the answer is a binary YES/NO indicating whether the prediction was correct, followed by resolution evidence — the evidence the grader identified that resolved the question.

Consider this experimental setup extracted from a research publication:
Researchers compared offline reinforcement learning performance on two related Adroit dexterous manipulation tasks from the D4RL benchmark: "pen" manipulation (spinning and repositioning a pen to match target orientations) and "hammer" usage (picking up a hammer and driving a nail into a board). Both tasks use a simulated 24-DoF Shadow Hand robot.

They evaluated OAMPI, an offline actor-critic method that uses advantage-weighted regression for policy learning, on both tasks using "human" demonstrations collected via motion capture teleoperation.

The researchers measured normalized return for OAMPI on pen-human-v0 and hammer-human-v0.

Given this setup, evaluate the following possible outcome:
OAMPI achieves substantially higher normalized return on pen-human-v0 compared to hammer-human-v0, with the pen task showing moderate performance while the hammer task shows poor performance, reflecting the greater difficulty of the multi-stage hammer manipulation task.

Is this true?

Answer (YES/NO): YES